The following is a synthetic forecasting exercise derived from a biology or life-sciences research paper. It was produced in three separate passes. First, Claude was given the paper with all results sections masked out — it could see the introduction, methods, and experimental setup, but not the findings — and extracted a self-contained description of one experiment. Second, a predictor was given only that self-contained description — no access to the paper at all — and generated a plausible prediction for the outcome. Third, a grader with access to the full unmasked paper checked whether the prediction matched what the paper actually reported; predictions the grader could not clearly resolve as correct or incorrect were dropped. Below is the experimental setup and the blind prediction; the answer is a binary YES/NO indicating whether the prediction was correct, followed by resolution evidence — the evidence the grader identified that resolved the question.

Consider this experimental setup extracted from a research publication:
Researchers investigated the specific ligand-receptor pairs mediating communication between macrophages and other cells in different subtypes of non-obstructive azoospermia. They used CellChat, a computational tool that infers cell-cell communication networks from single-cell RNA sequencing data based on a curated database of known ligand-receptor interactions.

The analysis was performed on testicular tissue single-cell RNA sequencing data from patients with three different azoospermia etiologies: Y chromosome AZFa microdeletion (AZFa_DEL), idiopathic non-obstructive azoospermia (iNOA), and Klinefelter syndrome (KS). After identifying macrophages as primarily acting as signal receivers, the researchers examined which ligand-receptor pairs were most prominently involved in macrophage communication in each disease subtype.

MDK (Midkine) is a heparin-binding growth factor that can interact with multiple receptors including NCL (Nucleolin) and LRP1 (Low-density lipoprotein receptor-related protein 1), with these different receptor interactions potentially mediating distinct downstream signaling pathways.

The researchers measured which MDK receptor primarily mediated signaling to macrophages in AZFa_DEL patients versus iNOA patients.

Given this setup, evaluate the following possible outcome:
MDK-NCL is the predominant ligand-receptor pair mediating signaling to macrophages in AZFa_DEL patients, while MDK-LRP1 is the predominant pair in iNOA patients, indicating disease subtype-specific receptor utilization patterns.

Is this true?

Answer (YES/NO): NO